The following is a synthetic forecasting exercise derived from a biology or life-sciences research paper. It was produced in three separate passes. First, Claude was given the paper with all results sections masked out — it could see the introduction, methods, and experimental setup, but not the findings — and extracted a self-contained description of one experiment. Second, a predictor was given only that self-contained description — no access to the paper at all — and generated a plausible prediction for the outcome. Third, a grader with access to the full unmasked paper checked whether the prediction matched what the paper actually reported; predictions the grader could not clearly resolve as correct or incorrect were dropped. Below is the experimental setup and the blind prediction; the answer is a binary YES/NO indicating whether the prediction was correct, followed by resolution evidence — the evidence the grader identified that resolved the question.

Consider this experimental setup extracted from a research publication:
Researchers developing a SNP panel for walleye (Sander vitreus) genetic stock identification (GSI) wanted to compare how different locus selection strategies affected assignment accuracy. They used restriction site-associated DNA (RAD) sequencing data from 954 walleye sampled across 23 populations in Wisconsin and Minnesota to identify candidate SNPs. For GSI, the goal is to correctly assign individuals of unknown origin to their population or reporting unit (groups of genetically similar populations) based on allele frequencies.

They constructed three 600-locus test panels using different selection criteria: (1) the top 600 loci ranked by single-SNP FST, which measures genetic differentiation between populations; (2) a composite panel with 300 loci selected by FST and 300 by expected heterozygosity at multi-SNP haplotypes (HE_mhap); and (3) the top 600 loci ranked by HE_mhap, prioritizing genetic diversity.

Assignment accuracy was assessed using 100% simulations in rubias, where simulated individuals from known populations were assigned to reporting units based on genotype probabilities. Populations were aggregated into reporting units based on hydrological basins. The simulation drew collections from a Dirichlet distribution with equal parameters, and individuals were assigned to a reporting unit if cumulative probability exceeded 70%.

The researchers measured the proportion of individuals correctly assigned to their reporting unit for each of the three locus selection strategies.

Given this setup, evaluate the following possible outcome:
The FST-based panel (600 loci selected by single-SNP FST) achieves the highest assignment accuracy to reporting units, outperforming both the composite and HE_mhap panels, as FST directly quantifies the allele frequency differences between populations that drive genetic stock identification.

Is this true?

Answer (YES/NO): NO